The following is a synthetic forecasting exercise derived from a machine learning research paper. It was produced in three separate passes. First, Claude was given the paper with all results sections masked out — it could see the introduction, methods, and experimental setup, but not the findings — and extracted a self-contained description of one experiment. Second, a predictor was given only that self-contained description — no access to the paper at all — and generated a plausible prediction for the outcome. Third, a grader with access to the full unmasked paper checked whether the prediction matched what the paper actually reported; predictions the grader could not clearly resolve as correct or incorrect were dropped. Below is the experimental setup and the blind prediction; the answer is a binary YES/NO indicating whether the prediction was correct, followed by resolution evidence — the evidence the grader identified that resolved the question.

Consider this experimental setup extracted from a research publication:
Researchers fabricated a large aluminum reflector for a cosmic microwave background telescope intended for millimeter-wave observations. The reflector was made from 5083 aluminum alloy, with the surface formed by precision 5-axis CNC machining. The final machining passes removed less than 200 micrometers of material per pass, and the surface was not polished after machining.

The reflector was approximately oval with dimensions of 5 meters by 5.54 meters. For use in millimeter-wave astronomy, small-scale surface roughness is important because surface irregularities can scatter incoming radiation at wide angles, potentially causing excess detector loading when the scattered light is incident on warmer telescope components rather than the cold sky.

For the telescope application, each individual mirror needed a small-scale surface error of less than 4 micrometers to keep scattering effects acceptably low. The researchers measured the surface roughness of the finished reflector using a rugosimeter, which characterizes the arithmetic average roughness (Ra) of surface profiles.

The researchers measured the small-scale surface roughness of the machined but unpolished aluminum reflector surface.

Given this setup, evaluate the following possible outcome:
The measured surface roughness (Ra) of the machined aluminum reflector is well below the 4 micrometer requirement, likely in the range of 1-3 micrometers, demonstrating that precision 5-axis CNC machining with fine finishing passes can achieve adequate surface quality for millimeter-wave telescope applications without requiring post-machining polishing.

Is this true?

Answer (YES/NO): NO